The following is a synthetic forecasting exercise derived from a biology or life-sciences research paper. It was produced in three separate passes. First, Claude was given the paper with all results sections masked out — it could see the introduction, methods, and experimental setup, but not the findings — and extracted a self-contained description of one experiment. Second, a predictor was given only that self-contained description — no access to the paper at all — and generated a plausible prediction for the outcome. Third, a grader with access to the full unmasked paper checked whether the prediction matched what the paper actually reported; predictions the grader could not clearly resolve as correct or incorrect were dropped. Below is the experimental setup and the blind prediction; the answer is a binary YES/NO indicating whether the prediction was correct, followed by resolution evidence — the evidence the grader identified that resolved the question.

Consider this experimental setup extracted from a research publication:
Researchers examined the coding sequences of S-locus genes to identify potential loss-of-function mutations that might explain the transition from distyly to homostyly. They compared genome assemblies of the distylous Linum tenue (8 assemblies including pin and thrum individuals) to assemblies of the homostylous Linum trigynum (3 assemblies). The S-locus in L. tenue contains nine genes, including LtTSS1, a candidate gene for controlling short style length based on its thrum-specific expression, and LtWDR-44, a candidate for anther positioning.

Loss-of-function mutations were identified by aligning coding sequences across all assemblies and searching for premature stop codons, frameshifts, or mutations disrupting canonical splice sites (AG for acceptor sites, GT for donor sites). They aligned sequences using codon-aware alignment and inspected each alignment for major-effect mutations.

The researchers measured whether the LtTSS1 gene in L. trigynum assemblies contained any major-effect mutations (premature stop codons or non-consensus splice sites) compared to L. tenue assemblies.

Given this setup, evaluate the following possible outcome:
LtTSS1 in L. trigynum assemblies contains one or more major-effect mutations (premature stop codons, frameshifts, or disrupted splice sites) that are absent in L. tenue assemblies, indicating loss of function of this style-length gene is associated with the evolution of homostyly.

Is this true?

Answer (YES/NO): NO